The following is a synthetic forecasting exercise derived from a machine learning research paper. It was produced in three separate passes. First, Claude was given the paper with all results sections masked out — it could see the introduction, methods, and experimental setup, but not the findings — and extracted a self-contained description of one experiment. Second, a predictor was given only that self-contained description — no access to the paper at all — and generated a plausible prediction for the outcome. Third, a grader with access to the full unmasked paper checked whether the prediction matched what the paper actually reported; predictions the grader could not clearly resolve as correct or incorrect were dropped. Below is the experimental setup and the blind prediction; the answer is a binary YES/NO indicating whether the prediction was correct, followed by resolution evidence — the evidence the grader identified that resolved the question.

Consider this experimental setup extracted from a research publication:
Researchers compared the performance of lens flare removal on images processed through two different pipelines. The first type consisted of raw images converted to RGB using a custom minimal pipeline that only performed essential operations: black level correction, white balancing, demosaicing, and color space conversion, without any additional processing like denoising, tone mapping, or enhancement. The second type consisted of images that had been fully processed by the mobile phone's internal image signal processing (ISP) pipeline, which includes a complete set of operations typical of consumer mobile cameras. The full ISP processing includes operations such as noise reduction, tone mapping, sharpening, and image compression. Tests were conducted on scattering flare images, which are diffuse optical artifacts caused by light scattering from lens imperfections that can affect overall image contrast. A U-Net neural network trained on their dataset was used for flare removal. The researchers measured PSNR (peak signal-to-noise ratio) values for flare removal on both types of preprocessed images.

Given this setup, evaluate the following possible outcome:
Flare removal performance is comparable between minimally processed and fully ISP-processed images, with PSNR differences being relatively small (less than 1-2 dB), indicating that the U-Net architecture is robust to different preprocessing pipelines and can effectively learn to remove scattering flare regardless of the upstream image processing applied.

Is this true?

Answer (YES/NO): NO